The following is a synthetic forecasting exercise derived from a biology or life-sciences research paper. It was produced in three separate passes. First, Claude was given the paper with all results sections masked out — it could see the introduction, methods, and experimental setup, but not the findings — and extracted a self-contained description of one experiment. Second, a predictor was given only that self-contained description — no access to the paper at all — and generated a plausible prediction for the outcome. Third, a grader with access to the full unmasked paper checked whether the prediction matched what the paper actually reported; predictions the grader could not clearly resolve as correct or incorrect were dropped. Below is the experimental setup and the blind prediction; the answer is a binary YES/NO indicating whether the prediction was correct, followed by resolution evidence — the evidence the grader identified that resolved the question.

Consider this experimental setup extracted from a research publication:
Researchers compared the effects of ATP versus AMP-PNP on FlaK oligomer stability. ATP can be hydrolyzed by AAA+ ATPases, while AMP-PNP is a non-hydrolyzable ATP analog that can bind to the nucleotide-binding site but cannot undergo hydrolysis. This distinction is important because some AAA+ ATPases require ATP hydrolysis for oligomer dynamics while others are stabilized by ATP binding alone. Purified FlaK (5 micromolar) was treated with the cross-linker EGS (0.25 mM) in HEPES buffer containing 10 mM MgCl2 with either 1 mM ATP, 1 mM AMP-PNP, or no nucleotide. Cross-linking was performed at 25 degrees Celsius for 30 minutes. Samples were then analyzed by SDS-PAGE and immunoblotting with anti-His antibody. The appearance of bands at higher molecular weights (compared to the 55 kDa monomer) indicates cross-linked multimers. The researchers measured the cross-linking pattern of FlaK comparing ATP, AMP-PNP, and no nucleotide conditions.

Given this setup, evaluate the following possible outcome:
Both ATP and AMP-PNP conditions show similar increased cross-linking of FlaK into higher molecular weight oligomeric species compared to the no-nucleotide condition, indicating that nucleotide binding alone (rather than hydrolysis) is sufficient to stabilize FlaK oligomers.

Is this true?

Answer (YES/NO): NO